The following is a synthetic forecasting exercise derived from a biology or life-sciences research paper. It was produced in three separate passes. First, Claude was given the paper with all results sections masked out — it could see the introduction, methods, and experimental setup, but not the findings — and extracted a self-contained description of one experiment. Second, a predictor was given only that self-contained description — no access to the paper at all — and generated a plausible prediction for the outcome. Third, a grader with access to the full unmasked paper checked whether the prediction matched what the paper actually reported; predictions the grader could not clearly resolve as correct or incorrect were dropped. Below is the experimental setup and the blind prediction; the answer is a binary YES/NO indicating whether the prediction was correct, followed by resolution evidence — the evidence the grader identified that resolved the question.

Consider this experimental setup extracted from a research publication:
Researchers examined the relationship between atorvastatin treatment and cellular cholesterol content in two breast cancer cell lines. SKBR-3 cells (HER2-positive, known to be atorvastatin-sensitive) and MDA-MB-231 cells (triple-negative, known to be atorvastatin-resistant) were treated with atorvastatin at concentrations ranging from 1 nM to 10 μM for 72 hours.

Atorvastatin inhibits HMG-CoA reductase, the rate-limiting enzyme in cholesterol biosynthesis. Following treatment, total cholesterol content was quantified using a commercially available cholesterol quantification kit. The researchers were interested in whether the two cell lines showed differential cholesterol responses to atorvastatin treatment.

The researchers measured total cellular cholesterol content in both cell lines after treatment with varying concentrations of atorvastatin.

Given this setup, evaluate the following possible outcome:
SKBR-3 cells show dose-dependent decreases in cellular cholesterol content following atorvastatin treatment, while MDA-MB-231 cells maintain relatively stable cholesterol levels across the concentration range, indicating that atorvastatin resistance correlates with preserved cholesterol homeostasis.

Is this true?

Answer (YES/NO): NO